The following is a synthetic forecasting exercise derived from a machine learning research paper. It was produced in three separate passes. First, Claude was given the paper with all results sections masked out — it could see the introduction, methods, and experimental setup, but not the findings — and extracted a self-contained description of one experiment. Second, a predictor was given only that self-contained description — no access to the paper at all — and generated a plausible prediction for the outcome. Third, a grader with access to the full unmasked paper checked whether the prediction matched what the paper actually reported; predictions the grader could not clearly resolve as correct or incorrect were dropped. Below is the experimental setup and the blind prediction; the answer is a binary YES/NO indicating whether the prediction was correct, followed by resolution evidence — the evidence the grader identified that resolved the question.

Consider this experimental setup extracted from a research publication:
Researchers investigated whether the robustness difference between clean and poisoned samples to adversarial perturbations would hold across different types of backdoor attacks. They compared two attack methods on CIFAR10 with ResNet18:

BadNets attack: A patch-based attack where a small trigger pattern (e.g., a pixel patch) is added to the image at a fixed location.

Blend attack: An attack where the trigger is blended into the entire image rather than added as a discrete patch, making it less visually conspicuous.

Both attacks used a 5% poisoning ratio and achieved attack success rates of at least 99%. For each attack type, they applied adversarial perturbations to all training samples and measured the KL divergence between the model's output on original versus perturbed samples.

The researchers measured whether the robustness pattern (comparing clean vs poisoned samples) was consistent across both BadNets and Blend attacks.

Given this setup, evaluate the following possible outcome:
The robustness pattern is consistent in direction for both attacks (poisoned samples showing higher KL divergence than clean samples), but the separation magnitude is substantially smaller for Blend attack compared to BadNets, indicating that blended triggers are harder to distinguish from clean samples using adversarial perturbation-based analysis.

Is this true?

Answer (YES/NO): NO